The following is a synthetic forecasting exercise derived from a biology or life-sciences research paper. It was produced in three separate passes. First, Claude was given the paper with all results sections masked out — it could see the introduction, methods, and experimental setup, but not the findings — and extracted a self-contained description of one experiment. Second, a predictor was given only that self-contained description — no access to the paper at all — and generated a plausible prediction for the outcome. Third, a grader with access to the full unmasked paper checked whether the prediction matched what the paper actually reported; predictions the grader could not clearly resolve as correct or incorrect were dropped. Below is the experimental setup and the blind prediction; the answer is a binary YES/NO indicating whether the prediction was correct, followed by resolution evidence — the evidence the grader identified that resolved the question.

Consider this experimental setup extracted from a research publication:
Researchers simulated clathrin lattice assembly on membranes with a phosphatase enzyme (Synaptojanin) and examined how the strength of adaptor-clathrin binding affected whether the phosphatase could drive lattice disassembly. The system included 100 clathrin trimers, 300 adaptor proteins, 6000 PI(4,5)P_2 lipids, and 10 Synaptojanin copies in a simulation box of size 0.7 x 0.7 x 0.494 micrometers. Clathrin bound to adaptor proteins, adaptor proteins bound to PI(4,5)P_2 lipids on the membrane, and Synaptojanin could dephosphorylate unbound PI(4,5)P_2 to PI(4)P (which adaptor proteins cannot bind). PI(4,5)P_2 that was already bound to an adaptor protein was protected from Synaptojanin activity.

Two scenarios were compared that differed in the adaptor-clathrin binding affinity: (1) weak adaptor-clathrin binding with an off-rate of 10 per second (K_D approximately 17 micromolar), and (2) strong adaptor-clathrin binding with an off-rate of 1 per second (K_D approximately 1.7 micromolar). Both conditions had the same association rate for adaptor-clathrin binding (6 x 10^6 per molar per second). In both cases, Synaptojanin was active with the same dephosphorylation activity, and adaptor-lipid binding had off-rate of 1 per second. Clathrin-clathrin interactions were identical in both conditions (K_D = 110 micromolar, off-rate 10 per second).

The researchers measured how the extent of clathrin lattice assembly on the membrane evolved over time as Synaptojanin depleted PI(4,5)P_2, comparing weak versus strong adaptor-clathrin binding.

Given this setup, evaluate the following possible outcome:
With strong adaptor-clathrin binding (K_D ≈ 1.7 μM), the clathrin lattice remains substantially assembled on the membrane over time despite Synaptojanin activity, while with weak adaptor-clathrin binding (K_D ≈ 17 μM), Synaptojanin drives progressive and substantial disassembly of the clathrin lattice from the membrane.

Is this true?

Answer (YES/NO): NO